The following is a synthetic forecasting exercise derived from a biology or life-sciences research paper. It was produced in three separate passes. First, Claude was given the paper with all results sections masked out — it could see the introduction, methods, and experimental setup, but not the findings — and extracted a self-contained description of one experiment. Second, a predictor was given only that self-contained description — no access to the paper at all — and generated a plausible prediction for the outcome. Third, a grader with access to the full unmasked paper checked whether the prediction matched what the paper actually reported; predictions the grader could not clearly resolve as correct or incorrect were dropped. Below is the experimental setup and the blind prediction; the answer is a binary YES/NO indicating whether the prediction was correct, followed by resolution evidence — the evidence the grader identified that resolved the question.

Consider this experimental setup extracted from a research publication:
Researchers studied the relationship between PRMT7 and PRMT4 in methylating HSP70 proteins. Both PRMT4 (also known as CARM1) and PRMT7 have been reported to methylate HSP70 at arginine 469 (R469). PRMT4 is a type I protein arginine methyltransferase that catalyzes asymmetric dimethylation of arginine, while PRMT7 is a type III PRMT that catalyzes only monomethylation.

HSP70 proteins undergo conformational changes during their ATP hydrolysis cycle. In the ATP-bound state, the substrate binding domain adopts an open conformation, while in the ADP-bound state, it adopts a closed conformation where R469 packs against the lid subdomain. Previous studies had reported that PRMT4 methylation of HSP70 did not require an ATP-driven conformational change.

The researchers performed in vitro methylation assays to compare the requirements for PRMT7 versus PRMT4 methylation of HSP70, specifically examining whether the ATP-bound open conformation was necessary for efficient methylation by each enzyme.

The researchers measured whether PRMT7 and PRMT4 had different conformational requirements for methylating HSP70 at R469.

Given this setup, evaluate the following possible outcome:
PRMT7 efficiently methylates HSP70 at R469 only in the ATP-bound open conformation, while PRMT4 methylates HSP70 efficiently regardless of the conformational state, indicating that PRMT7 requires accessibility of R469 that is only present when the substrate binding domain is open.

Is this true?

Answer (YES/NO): YES